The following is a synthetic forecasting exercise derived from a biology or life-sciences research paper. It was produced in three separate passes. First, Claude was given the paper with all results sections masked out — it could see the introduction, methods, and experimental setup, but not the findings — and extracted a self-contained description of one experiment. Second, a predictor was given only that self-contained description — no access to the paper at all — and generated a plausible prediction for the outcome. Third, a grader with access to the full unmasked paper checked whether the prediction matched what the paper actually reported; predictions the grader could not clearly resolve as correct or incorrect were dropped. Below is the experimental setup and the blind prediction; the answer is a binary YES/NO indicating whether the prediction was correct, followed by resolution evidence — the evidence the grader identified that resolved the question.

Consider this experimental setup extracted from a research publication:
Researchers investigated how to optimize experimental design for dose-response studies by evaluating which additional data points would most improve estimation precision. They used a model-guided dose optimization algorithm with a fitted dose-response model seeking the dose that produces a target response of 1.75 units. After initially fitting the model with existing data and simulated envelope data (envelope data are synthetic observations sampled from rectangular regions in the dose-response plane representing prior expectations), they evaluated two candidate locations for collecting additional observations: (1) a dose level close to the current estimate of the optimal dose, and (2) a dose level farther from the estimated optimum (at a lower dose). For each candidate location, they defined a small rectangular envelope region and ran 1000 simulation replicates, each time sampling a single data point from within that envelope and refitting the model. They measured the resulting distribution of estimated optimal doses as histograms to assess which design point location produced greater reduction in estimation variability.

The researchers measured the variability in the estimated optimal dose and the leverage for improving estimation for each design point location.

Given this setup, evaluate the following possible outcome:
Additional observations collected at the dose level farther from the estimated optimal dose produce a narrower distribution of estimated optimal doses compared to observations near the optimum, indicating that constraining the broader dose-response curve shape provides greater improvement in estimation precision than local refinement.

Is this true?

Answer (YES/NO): NO